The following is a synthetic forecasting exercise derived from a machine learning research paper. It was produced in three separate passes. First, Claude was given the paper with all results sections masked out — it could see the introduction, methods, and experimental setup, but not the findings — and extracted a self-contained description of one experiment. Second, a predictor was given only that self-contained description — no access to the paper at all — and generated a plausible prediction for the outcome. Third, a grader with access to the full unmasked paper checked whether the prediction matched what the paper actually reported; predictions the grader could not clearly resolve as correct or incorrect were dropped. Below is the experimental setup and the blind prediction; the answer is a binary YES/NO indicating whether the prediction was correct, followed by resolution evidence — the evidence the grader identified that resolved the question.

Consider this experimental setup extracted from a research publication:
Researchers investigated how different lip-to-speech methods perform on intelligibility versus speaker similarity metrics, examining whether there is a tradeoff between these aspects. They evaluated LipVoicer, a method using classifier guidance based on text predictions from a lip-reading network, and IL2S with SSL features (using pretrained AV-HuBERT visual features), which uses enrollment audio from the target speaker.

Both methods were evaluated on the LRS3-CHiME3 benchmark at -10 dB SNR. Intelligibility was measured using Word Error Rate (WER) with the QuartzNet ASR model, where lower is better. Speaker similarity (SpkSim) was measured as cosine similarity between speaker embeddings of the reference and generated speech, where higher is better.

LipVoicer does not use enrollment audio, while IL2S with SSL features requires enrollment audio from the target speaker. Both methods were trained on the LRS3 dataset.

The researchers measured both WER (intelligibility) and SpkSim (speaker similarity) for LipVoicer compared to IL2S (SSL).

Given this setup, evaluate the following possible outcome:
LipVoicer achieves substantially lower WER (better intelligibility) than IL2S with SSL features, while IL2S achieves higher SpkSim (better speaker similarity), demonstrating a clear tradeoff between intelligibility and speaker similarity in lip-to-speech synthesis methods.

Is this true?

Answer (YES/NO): NO